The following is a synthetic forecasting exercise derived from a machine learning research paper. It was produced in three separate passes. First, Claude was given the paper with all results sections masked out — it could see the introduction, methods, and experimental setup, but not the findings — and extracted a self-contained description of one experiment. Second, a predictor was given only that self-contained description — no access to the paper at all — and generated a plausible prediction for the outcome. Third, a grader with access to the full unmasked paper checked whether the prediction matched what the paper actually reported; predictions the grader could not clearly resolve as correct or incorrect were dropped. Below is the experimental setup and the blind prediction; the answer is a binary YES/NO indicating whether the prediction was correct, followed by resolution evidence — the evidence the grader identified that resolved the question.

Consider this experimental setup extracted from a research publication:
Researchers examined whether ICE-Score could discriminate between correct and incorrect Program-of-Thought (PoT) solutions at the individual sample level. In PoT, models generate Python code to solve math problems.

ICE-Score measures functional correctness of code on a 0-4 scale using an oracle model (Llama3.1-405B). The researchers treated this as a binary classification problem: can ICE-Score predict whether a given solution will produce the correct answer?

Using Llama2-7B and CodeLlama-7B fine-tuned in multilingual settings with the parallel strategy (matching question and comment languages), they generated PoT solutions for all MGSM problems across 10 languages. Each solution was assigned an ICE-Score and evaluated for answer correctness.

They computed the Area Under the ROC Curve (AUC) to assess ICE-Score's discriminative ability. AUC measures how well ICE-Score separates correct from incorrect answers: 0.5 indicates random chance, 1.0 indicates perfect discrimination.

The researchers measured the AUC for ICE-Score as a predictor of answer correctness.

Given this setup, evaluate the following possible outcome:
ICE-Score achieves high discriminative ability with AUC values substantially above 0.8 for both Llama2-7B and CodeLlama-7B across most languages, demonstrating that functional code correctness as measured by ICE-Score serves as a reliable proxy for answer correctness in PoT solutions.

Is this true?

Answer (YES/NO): YES